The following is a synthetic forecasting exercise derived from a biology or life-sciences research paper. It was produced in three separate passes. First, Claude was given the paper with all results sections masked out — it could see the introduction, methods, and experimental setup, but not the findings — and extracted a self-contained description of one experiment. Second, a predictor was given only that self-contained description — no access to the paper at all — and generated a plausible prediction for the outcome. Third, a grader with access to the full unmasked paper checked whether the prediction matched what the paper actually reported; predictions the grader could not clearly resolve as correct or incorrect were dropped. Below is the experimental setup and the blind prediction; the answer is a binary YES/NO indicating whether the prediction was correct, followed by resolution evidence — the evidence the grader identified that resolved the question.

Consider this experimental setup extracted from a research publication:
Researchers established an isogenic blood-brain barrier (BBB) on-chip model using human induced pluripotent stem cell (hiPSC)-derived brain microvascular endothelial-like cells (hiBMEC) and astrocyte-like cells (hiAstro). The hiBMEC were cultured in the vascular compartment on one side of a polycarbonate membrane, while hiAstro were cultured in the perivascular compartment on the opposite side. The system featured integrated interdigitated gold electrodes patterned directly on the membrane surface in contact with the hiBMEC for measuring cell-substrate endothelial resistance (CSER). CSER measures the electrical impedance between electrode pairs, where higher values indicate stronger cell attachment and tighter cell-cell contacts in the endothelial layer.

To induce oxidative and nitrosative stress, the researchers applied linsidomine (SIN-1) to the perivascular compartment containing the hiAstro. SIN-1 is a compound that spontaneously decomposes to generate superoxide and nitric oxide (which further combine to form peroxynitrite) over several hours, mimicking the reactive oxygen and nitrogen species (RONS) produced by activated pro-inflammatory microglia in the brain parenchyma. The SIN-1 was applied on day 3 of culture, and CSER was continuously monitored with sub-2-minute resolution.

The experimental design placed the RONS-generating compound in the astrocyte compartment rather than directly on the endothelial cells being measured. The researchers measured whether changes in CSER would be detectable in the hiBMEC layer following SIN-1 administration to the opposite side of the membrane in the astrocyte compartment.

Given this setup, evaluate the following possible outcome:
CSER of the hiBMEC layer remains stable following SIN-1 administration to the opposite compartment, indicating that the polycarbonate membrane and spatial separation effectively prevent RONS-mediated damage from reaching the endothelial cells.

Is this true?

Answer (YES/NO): NO